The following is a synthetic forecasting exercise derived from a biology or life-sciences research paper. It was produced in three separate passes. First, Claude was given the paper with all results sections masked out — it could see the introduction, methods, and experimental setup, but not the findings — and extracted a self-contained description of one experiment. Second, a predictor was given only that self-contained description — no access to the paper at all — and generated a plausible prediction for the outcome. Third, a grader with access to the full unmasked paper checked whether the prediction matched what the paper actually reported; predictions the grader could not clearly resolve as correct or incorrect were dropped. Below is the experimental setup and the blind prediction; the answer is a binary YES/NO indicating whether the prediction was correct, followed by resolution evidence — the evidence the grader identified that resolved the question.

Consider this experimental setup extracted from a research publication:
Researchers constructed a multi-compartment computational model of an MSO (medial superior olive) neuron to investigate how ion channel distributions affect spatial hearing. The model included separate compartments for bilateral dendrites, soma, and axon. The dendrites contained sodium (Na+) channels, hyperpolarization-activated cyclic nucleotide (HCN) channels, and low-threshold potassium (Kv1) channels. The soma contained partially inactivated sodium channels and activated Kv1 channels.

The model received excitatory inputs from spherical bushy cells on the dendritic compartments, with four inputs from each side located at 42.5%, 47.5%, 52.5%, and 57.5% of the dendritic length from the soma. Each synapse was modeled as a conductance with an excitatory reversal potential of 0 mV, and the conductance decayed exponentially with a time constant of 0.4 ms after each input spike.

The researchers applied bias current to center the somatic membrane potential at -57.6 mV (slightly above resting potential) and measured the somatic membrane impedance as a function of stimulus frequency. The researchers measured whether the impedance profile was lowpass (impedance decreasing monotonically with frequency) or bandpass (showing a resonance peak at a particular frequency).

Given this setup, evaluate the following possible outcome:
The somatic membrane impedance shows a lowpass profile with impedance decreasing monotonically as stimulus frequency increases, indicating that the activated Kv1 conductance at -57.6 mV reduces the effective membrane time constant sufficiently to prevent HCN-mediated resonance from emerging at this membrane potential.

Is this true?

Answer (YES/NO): NO